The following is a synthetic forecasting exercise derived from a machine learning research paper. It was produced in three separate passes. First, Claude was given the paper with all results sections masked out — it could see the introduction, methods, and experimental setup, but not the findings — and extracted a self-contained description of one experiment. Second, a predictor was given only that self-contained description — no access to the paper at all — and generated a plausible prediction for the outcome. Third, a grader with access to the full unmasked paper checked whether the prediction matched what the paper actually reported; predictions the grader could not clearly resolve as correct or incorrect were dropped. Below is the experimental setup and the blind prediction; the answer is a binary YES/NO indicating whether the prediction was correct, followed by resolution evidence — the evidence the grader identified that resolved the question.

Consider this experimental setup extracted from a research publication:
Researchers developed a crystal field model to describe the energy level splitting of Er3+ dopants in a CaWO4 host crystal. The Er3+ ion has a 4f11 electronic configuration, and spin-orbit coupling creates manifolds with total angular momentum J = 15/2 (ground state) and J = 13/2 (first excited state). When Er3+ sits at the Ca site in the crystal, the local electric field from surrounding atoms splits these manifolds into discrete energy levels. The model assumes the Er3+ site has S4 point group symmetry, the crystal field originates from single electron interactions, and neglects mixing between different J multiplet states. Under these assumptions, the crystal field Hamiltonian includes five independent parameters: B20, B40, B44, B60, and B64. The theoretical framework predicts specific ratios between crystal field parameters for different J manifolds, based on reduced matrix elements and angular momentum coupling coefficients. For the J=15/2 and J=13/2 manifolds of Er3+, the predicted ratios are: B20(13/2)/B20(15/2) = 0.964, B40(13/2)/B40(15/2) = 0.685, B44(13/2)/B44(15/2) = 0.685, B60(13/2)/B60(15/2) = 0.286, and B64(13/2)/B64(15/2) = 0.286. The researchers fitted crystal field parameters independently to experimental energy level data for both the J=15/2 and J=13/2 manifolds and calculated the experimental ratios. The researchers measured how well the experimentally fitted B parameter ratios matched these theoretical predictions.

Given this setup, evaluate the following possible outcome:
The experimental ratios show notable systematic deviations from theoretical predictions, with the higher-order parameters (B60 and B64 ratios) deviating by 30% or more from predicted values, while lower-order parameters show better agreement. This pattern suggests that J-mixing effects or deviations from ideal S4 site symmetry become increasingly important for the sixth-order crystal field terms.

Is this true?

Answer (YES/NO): NO